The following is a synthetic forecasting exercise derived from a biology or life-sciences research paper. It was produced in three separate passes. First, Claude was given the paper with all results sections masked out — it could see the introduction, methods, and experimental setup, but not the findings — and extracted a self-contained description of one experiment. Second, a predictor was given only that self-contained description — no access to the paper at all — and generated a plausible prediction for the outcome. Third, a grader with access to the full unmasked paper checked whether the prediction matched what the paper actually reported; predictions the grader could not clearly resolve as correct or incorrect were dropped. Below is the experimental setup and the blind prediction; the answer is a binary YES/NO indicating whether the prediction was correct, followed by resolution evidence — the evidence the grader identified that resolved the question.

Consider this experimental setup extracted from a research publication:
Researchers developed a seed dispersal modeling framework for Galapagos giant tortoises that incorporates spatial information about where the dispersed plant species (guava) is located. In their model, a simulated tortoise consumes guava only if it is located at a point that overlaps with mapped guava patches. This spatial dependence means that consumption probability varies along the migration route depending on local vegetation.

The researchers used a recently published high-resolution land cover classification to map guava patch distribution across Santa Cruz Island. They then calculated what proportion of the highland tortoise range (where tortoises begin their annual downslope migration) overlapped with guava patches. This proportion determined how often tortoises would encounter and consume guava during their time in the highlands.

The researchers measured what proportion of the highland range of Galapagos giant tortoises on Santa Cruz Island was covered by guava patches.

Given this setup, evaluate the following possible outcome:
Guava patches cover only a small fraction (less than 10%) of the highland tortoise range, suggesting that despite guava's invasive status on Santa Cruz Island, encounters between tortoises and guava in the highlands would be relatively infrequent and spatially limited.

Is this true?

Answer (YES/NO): NO